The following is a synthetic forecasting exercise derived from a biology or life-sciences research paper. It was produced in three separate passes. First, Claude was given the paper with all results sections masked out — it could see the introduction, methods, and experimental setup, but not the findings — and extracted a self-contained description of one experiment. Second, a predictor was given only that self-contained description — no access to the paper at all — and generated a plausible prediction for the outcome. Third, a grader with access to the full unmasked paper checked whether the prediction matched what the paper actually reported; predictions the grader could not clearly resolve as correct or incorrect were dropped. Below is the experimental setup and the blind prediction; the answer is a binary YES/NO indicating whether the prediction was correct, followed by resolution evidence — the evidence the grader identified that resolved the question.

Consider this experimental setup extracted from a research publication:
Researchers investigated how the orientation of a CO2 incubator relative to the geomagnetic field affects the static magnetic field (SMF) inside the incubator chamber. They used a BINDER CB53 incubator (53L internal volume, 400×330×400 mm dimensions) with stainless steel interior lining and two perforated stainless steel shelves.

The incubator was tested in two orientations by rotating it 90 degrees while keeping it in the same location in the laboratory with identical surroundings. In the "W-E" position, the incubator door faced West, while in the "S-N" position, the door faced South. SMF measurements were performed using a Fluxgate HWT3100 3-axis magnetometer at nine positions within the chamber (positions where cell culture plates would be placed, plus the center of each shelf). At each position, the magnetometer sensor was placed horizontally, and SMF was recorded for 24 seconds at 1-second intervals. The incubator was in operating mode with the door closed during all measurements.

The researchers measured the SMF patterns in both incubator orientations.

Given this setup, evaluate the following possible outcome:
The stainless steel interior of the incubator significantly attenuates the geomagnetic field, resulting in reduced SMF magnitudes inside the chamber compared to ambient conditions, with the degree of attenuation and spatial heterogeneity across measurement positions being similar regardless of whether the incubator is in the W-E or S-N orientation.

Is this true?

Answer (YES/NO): NO